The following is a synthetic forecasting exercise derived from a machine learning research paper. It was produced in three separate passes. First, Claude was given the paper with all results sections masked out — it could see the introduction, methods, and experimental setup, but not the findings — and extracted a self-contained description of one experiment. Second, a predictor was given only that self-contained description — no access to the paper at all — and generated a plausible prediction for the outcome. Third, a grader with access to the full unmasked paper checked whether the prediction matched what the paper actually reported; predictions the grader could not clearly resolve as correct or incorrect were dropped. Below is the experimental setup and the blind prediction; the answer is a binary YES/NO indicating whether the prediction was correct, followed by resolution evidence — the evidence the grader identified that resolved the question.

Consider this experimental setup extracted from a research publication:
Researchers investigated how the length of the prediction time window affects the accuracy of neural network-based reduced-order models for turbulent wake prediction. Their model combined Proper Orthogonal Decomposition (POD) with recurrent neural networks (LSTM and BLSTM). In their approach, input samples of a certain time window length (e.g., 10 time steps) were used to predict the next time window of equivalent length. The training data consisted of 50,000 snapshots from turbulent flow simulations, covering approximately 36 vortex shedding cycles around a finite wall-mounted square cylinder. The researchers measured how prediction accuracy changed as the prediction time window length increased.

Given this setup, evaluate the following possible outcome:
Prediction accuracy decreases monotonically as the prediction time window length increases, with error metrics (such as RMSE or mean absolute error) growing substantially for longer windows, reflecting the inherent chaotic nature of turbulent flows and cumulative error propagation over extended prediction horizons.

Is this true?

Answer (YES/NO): YES